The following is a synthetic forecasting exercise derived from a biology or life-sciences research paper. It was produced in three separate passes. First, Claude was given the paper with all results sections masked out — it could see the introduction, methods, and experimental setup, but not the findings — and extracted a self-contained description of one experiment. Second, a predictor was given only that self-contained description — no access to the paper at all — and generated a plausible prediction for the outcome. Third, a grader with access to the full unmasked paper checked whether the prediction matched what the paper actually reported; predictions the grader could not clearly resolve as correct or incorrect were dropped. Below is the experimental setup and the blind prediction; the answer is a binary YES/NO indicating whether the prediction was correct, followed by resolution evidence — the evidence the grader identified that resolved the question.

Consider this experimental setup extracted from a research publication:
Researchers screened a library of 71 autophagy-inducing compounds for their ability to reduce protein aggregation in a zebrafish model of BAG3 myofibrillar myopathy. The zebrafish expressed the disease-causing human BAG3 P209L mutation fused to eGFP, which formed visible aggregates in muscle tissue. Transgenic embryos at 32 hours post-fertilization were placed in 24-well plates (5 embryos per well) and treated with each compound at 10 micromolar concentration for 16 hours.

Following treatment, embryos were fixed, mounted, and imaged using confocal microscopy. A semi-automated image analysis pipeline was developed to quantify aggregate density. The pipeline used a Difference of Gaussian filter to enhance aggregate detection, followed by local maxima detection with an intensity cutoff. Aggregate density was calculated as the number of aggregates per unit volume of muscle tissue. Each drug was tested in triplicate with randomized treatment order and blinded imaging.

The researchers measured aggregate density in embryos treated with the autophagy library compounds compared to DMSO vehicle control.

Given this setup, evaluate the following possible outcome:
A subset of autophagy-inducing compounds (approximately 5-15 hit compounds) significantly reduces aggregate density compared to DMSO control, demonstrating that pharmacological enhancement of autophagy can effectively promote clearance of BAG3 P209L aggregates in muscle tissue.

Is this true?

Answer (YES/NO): YES